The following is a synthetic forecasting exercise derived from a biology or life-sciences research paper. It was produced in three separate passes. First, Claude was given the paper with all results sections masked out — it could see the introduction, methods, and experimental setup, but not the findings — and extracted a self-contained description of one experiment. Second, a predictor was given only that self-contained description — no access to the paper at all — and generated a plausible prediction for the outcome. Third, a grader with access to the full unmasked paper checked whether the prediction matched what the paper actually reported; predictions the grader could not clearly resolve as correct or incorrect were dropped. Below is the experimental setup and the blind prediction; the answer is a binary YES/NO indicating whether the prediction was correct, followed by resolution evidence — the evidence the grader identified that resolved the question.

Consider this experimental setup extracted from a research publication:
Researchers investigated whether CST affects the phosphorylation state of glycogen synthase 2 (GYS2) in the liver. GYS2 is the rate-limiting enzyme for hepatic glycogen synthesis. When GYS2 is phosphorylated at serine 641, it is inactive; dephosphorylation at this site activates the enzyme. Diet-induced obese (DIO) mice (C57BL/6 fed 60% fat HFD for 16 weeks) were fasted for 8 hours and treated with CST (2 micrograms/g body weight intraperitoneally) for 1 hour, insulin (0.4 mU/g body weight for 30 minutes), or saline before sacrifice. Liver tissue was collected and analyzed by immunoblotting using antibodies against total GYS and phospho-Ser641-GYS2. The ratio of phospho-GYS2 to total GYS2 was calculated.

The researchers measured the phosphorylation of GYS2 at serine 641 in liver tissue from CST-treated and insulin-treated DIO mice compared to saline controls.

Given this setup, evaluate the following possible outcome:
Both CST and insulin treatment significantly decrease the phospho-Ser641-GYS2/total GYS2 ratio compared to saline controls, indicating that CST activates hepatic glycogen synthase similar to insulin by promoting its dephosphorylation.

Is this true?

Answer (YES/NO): NO